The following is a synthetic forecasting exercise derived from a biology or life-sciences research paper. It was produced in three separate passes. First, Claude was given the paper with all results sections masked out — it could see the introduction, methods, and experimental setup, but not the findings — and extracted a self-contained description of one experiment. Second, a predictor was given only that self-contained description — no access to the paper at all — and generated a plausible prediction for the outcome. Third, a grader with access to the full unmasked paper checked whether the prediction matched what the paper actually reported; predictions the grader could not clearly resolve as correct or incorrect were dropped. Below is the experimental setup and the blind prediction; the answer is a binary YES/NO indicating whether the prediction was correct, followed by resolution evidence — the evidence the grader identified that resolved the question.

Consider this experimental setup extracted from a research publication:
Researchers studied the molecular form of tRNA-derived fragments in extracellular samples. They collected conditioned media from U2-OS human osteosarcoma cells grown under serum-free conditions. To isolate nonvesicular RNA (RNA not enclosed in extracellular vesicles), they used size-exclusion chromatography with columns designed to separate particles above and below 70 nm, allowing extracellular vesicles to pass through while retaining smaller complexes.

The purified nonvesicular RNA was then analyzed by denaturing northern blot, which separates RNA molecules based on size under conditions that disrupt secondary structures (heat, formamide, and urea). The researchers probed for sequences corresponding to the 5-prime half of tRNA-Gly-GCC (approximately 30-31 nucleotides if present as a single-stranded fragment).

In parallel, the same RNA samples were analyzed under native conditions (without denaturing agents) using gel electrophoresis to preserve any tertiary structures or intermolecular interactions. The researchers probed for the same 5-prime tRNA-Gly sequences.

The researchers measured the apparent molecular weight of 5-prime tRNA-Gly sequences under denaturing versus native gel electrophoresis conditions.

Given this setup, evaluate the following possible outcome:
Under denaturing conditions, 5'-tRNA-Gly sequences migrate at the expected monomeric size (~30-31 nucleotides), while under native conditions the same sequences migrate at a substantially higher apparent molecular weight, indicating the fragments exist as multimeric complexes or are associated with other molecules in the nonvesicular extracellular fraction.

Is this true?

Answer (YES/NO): YES